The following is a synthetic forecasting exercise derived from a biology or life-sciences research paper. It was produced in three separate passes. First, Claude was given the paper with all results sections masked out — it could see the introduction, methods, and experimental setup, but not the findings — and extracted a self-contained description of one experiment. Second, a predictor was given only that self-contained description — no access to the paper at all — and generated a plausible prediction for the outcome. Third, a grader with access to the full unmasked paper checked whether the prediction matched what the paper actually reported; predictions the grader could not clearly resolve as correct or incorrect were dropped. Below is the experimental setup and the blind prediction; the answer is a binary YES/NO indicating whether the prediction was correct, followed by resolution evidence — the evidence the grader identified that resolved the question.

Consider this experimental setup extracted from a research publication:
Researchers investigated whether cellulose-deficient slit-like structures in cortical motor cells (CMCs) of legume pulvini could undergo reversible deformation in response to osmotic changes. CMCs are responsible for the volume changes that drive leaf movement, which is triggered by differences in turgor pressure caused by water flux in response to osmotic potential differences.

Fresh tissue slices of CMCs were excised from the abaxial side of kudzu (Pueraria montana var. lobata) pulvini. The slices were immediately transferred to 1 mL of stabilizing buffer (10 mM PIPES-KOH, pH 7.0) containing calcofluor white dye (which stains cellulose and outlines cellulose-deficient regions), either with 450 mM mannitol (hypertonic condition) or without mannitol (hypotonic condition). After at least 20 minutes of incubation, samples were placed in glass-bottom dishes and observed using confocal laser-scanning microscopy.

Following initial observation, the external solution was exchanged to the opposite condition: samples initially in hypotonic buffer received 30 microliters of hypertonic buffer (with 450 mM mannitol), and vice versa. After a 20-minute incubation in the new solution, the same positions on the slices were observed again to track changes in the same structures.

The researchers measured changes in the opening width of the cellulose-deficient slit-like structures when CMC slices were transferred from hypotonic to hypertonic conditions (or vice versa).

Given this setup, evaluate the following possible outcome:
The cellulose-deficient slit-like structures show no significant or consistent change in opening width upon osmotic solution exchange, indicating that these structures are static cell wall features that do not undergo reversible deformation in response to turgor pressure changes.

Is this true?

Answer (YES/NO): NO